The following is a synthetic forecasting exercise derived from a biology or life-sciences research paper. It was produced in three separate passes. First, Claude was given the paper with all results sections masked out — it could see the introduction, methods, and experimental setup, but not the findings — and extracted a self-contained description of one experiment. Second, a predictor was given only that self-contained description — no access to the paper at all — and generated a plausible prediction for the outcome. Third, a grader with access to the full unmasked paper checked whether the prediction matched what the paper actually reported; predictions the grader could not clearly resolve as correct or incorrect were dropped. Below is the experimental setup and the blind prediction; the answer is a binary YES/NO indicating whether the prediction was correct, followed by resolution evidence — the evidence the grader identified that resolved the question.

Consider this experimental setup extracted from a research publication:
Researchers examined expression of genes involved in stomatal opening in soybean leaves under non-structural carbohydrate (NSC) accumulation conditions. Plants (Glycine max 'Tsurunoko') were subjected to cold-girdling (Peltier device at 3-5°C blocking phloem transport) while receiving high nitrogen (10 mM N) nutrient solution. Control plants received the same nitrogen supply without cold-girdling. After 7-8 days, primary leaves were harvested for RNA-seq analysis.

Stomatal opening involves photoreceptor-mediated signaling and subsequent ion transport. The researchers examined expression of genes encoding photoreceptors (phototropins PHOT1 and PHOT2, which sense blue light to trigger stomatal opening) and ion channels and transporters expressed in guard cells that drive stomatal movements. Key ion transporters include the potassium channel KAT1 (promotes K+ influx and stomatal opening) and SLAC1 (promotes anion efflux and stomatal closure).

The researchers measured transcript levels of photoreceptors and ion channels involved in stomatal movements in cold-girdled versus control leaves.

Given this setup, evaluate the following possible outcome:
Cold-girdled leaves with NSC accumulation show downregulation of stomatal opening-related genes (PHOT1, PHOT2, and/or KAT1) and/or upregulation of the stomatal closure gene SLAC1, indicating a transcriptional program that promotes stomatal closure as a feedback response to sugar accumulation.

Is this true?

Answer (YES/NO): NO